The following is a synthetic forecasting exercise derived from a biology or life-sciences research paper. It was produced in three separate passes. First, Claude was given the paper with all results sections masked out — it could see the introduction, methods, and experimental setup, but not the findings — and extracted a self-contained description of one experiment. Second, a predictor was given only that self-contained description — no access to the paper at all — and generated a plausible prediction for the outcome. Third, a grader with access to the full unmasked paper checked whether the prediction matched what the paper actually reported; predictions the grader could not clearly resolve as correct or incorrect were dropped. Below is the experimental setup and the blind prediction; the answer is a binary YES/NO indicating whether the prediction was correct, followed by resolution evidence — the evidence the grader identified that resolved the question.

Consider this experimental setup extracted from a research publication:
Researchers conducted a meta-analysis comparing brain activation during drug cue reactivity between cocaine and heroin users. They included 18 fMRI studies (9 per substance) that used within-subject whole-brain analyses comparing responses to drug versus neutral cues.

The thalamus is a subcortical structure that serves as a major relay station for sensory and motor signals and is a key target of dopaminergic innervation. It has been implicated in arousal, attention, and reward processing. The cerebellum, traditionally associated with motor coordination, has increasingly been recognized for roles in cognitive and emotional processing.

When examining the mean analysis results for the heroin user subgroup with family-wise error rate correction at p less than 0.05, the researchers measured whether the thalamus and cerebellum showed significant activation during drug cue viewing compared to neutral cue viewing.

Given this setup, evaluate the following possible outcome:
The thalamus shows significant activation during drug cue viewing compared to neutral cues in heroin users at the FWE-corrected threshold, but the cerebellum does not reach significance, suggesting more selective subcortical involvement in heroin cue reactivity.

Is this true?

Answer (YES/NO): NO